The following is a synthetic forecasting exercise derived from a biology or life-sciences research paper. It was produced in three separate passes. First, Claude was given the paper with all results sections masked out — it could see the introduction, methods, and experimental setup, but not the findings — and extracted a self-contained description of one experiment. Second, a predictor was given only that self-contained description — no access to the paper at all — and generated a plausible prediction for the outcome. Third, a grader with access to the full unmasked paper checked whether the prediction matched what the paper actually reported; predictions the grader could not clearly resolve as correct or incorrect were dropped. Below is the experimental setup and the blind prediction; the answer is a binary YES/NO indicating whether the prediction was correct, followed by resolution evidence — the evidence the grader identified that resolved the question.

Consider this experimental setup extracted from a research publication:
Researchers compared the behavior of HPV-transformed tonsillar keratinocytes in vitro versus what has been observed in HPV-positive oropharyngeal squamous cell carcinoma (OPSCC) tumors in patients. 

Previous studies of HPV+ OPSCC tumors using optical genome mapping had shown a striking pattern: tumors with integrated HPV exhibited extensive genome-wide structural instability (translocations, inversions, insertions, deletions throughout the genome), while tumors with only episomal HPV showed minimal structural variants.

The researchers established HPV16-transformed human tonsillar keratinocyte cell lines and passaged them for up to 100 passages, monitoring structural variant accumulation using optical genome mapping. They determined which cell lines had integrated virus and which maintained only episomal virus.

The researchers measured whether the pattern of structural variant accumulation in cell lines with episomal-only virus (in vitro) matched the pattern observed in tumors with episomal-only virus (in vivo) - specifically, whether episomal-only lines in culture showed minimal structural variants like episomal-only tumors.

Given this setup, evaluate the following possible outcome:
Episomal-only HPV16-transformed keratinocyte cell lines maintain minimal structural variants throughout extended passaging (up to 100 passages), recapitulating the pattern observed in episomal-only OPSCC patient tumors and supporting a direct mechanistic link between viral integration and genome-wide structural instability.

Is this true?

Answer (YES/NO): NO